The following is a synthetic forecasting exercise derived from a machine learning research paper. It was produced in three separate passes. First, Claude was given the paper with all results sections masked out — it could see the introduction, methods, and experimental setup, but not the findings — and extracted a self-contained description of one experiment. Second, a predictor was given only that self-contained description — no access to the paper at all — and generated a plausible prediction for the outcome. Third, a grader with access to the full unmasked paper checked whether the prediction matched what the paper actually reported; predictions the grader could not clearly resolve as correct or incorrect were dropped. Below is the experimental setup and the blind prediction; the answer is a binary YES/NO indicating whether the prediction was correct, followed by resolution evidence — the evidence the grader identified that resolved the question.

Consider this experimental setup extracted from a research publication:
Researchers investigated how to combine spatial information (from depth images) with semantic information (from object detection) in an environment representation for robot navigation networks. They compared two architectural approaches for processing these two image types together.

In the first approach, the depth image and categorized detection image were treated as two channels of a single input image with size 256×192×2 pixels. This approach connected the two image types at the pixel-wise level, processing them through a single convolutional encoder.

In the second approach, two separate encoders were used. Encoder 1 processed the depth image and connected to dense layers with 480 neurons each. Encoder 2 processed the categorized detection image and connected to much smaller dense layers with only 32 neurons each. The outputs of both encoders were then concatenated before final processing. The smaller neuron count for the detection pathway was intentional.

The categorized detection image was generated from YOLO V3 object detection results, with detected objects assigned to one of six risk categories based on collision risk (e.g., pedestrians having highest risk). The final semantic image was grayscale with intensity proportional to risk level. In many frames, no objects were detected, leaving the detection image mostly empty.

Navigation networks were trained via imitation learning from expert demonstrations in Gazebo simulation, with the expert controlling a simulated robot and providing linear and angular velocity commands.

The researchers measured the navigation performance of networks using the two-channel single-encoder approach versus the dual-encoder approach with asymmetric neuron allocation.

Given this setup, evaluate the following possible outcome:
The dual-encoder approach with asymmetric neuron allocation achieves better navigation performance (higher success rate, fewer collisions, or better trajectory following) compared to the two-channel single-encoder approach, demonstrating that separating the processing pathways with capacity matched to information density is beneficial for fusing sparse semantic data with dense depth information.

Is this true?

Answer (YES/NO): YES